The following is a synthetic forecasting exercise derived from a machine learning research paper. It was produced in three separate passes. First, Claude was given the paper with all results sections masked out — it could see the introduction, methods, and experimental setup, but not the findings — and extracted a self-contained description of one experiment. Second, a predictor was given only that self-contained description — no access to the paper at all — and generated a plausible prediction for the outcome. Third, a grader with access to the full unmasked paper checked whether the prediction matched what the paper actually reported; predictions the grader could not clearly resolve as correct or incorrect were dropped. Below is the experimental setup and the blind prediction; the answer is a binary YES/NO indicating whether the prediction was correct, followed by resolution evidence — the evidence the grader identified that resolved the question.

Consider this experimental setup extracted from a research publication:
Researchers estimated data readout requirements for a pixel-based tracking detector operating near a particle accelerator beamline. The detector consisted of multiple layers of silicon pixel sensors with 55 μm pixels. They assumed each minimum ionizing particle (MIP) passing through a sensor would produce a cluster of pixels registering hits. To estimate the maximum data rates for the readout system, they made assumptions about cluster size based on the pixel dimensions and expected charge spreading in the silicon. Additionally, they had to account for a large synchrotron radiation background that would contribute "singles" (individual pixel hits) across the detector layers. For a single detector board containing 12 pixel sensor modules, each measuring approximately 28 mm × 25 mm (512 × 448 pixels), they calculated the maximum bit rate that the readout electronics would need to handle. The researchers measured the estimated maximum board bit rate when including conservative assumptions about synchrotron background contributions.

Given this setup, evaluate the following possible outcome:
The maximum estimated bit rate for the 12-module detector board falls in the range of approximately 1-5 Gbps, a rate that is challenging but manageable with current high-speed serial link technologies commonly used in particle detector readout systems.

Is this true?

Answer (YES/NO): NO